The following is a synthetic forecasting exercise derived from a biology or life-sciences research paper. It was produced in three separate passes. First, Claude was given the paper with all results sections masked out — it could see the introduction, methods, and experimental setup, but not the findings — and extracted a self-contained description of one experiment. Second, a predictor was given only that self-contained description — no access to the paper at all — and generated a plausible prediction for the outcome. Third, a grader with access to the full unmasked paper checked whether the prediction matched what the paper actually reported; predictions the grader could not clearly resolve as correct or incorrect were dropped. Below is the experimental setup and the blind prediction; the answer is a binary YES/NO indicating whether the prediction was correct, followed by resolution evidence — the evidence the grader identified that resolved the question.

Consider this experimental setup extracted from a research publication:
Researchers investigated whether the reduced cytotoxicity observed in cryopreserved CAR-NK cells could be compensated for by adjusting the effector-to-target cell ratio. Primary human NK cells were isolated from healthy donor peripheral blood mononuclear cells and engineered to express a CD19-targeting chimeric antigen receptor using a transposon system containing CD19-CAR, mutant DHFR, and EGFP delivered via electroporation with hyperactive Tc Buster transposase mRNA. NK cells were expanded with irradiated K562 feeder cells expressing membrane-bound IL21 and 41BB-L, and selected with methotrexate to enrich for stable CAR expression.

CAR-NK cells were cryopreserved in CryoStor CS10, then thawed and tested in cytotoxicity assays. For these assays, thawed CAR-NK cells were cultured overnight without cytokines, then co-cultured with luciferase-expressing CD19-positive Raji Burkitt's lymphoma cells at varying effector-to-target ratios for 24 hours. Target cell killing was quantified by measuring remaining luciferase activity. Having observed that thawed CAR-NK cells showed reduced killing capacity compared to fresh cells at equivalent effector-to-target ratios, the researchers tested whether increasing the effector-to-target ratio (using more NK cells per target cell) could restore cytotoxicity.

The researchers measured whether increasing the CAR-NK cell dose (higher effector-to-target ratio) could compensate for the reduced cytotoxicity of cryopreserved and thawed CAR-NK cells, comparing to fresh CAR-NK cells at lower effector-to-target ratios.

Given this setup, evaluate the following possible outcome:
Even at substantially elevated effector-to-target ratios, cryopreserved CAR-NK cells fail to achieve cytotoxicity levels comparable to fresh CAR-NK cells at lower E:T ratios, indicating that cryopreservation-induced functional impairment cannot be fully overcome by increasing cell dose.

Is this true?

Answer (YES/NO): NO